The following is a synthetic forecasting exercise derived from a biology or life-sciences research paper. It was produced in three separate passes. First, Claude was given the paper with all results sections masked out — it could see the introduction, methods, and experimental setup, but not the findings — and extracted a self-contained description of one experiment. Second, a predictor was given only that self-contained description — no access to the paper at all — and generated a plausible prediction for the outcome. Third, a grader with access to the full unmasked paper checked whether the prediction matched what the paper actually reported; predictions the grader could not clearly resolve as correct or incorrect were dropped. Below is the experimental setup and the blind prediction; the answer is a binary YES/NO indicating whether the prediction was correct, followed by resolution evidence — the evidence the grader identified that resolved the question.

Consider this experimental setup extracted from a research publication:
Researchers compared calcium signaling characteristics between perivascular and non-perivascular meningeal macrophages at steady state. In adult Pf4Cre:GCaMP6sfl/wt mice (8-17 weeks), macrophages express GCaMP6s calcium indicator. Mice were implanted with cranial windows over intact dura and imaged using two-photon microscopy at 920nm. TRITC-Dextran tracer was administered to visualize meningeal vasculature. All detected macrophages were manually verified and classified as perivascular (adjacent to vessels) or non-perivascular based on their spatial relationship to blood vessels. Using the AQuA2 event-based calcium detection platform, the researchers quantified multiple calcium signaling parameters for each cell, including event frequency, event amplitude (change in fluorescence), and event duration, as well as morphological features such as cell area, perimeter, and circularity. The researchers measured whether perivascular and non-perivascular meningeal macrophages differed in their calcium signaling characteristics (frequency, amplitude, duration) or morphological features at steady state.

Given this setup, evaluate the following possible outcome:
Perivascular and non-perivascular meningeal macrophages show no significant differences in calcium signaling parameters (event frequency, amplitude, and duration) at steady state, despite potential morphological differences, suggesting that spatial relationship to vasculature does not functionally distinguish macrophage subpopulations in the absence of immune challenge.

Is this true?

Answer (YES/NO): NO